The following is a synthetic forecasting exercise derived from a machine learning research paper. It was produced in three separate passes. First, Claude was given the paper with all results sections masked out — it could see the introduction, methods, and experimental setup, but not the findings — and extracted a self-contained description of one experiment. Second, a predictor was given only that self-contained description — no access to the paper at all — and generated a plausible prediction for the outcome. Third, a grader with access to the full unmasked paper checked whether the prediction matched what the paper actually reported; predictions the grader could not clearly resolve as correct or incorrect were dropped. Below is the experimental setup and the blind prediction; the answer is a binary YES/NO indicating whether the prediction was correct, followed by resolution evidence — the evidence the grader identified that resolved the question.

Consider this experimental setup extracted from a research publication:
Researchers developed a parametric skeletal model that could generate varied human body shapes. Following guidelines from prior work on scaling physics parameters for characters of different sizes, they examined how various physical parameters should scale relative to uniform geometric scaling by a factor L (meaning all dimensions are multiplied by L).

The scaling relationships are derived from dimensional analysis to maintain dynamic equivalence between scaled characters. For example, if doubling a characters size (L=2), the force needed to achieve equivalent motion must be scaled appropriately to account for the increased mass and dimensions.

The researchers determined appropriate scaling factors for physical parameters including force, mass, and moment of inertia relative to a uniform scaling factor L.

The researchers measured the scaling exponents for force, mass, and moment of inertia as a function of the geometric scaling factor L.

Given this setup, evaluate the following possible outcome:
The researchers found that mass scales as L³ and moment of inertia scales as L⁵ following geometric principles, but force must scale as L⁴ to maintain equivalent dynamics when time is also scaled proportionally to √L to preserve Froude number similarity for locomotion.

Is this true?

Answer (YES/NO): NO